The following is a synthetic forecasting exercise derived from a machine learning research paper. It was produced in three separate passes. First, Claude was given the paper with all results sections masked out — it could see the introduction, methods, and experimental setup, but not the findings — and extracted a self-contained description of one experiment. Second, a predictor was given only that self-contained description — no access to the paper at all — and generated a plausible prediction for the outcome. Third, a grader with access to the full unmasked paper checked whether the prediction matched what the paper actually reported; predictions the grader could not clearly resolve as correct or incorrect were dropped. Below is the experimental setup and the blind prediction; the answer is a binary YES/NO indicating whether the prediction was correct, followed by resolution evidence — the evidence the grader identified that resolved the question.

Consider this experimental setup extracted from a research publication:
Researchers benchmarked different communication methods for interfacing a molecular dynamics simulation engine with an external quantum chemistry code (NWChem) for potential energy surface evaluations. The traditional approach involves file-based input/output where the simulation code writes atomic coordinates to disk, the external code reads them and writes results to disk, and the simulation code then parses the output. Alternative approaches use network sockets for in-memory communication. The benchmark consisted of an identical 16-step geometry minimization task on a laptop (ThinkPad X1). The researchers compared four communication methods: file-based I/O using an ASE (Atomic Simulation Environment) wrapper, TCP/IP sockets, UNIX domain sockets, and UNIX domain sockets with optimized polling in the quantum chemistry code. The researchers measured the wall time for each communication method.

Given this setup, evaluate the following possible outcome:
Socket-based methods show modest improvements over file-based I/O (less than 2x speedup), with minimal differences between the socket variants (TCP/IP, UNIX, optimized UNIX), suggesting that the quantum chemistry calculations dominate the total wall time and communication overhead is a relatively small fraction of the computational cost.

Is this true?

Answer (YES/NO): NO